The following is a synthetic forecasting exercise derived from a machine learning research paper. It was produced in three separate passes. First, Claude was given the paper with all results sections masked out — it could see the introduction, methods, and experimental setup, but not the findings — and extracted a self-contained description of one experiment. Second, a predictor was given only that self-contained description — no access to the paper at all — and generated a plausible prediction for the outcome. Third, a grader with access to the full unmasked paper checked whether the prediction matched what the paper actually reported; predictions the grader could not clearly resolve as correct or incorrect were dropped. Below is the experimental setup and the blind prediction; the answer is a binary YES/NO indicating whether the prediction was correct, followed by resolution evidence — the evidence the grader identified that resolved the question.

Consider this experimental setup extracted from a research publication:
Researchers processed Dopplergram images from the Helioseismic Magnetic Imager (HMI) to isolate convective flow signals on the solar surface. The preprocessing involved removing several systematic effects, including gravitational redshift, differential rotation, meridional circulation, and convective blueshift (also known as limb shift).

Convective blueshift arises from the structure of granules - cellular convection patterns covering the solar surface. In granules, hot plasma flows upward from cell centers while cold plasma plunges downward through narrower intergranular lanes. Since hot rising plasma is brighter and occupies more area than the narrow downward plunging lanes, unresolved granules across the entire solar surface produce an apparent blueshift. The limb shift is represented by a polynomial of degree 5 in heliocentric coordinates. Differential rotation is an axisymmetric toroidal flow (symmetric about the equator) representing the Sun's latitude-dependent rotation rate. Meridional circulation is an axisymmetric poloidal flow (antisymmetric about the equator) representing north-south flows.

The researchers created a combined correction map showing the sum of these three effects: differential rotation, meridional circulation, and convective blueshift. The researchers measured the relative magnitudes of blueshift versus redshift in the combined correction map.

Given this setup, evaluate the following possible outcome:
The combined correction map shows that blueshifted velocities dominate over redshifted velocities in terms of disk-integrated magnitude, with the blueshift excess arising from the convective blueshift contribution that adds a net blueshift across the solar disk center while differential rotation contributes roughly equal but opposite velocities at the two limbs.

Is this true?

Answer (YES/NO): YES